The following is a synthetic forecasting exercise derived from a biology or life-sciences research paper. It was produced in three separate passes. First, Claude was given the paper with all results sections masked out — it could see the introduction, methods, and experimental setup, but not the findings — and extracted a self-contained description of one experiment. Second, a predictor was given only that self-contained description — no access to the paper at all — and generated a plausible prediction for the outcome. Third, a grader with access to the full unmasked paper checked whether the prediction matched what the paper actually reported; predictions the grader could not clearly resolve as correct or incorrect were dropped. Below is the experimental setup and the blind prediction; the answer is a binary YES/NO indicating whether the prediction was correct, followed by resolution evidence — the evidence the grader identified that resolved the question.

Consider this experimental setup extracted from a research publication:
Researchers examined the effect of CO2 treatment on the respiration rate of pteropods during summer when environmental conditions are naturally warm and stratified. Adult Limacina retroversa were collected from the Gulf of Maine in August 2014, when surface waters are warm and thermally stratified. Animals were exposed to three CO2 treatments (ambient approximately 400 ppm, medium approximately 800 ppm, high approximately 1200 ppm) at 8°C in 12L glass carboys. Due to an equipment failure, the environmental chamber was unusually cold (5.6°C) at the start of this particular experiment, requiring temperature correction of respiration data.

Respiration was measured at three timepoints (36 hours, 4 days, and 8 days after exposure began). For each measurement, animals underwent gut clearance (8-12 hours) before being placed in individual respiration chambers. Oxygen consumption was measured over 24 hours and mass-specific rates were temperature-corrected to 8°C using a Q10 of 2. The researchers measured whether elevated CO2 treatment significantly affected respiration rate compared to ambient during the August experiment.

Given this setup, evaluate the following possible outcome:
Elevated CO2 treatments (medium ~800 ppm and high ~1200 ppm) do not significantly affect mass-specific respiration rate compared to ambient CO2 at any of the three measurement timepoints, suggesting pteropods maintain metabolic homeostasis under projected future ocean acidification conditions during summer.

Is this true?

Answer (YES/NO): YES